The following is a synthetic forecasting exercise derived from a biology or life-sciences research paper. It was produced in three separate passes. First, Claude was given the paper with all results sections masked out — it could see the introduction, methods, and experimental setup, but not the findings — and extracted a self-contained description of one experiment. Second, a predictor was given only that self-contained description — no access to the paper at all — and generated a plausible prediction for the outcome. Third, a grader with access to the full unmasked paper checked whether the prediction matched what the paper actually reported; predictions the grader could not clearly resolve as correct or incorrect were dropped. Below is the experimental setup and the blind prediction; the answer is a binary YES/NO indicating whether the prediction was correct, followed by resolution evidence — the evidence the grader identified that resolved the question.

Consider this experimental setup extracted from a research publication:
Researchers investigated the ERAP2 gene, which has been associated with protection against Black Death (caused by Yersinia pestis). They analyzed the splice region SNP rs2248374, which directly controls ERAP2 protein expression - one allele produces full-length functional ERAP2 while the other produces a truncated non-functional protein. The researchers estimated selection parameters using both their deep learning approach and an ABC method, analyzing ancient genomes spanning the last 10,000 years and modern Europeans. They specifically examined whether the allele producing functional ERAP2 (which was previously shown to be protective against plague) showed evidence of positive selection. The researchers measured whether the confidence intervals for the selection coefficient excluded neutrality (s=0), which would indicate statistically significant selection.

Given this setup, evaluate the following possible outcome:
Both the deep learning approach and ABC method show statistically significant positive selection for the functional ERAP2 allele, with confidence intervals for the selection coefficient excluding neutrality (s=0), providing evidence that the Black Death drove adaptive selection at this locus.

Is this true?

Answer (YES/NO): YES